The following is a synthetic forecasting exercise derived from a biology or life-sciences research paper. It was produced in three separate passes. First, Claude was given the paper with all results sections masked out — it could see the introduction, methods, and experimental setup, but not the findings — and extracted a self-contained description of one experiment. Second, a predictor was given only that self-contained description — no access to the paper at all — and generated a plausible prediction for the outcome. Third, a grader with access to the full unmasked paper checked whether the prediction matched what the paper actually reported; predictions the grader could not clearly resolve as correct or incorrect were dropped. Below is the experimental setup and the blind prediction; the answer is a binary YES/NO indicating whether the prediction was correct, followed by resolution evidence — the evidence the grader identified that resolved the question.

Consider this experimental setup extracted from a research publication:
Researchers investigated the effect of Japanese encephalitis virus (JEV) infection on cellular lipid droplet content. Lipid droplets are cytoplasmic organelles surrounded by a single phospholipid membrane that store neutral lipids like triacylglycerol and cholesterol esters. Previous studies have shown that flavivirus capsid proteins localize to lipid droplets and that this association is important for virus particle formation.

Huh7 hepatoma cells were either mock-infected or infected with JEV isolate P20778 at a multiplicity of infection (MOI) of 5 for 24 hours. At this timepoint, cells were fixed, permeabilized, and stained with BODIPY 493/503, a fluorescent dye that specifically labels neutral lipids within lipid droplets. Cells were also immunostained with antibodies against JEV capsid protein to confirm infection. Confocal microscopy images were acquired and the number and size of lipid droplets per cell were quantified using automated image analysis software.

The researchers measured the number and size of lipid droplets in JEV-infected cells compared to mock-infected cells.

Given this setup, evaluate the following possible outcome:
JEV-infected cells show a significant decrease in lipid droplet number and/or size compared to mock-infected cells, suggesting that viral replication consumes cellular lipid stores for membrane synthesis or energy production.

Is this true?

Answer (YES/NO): YES